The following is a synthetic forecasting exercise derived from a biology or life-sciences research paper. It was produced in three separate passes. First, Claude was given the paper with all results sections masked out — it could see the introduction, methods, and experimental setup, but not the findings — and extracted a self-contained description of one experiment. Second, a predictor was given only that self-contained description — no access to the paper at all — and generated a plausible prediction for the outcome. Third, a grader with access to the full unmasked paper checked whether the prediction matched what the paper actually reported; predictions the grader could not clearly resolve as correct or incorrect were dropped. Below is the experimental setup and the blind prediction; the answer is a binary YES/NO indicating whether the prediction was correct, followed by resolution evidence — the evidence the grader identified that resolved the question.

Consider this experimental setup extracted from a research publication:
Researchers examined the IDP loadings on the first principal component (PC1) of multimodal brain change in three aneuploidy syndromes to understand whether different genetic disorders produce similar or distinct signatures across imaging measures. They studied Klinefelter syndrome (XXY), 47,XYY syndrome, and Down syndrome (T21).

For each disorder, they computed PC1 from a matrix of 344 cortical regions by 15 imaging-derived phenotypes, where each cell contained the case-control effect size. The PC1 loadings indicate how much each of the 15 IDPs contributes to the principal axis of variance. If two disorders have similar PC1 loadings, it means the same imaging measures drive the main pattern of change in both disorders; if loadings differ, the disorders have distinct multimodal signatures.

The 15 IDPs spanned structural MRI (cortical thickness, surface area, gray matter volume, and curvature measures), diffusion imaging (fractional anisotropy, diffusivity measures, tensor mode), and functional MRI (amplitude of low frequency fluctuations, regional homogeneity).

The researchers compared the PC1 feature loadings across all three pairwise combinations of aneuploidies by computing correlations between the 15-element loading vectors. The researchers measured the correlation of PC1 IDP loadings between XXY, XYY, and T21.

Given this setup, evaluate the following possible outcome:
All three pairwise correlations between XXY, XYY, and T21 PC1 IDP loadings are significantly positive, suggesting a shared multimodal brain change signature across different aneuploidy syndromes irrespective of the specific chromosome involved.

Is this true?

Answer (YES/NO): NO